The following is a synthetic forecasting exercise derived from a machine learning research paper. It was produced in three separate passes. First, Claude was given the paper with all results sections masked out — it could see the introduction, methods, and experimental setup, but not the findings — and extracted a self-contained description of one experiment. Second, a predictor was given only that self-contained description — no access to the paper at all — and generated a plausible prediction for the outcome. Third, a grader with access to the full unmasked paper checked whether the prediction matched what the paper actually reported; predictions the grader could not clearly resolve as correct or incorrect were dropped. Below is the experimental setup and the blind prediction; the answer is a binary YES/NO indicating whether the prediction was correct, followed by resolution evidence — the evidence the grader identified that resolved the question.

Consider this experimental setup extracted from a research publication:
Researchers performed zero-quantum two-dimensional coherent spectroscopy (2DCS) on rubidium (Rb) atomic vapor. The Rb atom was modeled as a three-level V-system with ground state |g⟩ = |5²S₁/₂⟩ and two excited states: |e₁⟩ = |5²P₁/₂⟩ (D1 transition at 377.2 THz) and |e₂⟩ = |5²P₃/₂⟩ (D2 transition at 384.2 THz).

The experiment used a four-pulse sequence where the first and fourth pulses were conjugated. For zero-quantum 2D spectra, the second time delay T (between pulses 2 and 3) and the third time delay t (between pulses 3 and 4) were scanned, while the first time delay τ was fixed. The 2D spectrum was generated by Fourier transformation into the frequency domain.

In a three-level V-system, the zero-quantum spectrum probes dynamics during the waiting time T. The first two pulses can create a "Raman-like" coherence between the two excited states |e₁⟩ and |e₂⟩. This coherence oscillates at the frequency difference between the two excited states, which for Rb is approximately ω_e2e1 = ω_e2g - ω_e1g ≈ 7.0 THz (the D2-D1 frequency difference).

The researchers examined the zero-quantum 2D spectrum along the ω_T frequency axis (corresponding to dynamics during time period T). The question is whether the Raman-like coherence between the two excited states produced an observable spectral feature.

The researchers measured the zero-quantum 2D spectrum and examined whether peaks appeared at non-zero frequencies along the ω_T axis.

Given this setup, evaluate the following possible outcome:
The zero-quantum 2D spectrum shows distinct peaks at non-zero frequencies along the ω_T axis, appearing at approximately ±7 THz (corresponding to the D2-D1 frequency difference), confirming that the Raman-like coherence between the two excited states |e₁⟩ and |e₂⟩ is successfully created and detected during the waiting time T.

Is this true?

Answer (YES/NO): YES